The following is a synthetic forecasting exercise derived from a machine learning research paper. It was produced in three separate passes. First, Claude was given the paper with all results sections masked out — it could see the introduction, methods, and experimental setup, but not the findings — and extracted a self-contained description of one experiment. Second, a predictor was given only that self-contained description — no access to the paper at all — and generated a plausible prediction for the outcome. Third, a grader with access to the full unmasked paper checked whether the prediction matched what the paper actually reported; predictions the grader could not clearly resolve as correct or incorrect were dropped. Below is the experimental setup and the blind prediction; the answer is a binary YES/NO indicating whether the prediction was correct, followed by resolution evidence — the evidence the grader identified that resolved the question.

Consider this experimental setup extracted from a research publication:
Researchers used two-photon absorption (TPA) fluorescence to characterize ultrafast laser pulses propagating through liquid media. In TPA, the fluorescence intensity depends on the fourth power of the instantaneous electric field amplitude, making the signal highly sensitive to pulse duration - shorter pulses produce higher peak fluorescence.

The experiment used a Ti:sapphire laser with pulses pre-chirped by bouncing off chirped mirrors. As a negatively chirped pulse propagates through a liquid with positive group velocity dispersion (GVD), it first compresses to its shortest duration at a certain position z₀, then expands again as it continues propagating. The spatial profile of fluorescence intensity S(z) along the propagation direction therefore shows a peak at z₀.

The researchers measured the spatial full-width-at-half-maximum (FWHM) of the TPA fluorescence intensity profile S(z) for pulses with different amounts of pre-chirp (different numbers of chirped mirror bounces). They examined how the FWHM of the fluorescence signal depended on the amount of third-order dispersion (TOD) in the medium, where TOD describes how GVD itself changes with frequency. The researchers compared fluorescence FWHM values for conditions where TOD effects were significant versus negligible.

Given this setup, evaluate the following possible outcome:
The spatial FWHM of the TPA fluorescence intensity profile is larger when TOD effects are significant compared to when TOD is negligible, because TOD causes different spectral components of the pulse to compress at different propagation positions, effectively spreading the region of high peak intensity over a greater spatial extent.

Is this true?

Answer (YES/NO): YES